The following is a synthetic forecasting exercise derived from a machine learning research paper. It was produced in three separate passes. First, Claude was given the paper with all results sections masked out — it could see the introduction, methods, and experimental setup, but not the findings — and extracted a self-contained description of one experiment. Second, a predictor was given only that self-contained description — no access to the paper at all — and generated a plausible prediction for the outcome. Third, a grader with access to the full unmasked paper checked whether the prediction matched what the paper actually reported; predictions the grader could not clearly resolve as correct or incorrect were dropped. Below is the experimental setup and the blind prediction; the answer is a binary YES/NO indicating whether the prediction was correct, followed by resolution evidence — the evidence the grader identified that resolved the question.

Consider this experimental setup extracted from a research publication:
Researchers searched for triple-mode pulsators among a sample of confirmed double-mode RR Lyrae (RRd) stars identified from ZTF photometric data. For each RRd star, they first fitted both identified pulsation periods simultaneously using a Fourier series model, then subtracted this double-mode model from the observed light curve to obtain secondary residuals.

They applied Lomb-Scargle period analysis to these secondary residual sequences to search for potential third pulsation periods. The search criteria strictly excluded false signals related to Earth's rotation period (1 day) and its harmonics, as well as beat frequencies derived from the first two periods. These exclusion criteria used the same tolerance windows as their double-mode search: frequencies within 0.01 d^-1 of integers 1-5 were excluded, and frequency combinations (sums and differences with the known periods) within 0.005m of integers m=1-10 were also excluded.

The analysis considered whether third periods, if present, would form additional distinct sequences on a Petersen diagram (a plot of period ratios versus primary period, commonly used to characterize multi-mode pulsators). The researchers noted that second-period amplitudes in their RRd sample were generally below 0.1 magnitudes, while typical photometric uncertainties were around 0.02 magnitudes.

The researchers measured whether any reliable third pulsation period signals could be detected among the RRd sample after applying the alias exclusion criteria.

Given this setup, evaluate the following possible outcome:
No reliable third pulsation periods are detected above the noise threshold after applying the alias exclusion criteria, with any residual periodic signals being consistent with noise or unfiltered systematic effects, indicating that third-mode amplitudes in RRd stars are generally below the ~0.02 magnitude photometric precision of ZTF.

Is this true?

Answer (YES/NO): YES